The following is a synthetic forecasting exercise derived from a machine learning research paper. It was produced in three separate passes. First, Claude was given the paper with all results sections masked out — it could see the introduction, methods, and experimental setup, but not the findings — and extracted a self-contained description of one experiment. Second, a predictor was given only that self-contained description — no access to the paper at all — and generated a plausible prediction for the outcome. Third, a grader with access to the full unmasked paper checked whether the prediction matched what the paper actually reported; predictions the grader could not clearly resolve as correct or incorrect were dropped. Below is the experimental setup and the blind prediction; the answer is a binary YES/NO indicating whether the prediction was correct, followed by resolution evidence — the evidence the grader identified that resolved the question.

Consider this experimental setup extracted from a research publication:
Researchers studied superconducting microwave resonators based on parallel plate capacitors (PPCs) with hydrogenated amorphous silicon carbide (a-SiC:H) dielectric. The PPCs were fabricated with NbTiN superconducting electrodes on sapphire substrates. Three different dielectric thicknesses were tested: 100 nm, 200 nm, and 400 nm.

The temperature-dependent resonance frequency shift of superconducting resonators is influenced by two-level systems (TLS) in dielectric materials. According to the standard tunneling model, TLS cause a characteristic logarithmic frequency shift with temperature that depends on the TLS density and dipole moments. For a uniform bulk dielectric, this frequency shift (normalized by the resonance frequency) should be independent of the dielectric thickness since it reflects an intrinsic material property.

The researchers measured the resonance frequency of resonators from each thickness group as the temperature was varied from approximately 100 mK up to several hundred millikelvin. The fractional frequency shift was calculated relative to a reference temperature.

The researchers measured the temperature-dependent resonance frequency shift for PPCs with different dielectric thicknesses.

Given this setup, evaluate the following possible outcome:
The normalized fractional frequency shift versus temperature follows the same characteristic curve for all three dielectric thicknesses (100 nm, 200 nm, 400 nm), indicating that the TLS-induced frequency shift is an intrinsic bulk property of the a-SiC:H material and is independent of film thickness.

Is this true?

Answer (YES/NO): NO